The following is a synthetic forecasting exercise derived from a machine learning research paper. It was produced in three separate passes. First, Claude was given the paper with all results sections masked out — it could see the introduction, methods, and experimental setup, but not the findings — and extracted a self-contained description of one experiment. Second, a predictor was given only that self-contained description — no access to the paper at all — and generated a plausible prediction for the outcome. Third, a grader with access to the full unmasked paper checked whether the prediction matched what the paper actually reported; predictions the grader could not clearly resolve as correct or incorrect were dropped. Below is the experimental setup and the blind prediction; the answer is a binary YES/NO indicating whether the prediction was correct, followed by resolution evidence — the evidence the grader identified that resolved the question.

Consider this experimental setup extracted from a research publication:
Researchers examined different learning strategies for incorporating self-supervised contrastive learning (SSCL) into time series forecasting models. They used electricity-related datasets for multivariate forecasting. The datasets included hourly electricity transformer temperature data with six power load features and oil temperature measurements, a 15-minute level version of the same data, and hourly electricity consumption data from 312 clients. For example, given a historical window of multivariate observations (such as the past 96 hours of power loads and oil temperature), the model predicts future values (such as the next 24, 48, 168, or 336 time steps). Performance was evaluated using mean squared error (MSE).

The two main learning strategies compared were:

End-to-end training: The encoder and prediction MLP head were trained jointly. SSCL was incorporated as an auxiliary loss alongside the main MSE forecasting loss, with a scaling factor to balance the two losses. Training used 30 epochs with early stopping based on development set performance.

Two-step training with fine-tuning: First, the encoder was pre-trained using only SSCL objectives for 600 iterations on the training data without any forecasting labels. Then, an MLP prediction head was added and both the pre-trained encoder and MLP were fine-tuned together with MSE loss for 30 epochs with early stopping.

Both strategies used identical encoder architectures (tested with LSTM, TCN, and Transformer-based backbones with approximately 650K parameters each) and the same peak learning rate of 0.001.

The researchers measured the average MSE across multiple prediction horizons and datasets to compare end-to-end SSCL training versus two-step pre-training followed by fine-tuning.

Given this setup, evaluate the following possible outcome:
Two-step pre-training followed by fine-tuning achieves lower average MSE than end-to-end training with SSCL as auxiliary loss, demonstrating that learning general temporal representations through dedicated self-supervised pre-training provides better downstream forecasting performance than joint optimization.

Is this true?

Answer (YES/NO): NO